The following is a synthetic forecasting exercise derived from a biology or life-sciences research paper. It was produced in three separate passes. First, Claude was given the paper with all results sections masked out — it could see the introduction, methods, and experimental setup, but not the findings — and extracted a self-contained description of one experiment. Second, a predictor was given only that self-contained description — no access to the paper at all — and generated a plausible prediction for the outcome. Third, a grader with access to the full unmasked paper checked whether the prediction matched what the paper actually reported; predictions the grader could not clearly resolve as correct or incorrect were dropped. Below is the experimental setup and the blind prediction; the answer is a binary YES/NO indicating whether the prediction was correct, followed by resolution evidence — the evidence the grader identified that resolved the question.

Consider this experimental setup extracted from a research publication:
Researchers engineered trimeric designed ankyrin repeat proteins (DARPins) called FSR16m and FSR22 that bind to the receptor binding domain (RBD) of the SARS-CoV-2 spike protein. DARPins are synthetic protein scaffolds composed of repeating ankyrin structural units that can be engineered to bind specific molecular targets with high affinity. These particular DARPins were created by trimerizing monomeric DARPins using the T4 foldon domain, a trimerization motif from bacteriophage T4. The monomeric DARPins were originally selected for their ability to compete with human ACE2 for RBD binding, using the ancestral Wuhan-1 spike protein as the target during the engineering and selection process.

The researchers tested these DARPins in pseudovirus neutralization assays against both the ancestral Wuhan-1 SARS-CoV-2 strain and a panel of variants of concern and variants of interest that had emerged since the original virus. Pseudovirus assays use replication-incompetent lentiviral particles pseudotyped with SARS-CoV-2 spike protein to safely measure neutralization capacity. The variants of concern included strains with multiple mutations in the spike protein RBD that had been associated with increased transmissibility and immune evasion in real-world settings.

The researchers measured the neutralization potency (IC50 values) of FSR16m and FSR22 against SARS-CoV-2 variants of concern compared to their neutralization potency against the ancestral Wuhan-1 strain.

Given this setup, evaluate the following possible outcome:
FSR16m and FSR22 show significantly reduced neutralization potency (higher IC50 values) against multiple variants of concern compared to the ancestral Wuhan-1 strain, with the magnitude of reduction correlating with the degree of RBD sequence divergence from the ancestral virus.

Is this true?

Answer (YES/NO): NO